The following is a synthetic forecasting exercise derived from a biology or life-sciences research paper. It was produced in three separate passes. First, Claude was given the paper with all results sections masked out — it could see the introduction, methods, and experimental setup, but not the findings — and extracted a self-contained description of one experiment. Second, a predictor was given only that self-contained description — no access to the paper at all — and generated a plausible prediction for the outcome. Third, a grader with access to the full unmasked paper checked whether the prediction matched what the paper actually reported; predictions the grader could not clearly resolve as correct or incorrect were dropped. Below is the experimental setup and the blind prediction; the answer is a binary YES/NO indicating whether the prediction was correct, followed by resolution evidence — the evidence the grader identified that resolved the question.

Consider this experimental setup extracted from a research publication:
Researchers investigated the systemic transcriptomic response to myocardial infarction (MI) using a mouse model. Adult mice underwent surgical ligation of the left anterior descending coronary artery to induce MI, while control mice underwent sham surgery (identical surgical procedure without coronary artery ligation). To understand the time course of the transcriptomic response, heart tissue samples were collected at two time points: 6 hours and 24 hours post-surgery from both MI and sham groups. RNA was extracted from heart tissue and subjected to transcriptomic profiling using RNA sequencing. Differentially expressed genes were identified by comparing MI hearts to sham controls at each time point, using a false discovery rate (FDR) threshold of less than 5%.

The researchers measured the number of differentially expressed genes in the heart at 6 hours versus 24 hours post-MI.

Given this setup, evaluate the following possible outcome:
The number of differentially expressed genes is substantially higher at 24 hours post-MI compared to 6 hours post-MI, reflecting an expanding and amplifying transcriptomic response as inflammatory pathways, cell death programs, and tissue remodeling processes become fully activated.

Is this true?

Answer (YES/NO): YES